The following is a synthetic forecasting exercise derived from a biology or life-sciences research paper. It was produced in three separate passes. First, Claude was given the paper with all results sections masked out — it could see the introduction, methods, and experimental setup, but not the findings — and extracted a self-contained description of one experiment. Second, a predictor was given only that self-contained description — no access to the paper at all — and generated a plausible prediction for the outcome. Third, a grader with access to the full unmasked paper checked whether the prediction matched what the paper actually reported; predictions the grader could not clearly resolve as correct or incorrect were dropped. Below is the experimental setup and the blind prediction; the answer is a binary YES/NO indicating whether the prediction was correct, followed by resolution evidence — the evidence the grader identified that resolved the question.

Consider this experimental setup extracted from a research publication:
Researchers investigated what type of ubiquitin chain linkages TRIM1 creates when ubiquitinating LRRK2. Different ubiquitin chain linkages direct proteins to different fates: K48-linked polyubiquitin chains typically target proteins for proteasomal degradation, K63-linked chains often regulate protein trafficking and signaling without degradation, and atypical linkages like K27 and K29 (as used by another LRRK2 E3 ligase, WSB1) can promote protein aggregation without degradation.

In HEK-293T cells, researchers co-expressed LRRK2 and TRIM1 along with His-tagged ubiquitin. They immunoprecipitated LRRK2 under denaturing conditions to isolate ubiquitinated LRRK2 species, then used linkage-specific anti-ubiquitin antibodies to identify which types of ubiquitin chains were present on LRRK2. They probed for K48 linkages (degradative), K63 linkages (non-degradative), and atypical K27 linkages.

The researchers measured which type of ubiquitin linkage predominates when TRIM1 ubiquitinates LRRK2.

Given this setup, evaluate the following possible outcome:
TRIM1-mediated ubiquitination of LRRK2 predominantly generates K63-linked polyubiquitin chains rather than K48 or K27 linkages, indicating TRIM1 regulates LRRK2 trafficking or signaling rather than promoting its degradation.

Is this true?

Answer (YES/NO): NO